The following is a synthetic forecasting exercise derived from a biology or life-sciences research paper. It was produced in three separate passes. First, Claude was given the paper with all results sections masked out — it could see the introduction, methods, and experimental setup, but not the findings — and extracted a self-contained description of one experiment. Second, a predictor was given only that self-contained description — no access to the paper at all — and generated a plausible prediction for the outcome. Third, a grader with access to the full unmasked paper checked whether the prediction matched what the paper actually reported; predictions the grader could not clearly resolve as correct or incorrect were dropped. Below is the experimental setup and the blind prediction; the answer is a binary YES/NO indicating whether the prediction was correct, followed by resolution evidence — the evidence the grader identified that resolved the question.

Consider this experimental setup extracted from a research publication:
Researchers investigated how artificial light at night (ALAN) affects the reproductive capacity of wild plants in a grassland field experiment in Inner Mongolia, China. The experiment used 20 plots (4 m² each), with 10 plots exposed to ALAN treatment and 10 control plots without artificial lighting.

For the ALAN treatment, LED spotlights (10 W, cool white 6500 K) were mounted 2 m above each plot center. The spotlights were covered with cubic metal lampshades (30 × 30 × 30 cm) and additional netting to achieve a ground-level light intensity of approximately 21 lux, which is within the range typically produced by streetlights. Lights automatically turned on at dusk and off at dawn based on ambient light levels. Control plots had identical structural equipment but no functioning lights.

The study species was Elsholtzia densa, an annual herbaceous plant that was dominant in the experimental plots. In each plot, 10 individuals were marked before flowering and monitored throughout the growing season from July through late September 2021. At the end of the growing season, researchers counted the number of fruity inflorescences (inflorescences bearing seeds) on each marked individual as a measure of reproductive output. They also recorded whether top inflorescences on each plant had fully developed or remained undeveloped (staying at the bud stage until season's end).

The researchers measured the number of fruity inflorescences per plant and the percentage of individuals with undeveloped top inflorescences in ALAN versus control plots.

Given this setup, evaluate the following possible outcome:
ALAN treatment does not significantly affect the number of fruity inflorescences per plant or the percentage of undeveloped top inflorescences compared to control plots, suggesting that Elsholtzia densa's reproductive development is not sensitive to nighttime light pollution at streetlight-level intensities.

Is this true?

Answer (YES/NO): NO